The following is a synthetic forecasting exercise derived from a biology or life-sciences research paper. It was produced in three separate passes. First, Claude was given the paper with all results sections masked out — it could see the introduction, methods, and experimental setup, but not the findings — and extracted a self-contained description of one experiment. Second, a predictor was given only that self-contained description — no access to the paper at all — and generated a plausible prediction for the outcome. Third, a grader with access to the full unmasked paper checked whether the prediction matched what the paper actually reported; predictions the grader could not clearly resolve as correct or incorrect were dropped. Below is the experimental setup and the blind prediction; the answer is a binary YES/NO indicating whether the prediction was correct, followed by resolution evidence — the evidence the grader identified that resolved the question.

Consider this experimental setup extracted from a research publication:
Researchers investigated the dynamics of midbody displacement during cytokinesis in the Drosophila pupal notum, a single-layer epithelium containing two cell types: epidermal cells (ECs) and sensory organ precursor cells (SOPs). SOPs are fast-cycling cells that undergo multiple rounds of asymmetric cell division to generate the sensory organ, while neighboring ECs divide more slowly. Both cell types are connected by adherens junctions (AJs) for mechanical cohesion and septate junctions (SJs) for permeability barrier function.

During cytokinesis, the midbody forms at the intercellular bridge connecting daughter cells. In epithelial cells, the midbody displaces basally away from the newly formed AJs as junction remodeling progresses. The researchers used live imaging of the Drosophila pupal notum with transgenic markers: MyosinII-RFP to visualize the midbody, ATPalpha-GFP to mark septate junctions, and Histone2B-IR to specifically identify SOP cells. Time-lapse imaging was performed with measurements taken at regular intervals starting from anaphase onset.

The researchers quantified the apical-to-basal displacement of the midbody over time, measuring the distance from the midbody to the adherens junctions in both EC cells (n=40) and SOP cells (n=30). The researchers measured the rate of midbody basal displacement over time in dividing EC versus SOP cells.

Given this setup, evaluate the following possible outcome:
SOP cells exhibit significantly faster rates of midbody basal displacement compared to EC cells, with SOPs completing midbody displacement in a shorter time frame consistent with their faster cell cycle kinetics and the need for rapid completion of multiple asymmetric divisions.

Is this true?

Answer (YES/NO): YES